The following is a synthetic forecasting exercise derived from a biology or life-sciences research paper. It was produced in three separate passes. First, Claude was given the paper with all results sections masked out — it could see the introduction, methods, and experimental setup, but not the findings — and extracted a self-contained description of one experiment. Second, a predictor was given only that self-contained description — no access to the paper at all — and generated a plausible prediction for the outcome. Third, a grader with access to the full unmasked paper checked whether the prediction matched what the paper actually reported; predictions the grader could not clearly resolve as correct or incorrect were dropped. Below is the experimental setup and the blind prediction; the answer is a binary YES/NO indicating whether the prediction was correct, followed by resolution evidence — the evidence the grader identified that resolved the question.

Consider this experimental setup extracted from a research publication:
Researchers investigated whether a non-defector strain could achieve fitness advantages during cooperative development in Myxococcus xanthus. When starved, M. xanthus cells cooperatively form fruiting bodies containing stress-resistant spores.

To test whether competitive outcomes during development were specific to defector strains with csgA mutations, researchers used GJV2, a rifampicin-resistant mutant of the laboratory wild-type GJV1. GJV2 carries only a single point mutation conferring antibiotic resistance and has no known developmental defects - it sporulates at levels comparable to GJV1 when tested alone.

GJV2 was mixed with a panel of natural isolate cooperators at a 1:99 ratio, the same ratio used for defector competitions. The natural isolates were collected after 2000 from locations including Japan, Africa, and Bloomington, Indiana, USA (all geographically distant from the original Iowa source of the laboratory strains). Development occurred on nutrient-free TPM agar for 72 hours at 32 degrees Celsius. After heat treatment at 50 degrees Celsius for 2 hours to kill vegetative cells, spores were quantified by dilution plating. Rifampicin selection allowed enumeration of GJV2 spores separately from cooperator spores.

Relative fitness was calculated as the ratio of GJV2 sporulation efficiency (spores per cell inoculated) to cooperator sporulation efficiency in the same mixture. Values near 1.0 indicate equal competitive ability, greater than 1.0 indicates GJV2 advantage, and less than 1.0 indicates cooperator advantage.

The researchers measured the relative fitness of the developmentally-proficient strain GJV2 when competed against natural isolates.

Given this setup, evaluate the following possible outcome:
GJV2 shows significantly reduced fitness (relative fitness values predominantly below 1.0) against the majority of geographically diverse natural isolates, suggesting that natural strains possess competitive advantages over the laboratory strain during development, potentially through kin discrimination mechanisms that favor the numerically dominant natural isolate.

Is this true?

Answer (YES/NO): NO